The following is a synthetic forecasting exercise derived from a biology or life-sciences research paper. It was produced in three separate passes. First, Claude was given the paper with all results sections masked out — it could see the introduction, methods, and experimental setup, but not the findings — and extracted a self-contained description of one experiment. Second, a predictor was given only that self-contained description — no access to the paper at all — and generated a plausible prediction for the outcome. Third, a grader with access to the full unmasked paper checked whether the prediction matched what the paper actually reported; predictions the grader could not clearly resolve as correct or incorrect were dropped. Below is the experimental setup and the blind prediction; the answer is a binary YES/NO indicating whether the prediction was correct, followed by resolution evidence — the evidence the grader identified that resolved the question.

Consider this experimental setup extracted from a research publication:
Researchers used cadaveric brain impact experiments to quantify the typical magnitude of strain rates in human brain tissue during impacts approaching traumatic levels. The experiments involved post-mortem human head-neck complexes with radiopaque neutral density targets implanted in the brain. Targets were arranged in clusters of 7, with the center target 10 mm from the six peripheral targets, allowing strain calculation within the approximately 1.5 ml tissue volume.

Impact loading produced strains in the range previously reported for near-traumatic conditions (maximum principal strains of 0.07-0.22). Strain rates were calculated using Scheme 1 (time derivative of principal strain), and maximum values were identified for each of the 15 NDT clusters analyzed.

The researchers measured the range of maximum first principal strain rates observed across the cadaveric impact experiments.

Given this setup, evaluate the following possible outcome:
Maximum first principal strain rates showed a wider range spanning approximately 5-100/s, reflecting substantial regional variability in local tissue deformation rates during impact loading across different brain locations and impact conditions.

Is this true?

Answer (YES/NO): NO